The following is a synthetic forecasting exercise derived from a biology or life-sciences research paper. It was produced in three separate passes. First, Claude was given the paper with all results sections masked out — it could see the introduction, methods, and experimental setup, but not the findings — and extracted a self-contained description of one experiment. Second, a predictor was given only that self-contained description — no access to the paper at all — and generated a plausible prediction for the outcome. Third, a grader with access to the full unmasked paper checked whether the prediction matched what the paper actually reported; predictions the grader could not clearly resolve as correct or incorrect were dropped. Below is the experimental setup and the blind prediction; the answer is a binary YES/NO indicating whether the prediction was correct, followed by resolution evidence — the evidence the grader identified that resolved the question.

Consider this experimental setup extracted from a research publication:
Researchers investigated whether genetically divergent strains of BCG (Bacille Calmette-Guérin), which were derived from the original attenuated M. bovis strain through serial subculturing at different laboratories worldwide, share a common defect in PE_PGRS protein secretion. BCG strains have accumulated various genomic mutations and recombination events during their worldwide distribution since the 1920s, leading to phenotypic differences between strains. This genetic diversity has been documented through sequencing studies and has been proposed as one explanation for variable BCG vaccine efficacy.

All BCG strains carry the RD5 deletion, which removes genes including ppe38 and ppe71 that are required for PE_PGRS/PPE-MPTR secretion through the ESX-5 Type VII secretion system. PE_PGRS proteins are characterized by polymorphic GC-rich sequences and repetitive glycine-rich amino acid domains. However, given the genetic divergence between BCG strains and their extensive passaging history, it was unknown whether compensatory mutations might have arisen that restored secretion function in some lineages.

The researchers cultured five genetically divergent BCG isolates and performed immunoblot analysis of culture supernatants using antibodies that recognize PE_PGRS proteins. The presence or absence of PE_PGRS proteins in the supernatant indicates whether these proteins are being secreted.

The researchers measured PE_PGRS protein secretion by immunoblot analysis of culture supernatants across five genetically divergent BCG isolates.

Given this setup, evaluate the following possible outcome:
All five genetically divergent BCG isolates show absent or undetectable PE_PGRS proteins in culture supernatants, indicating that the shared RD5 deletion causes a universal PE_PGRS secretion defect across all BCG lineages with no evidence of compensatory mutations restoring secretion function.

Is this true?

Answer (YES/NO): YES